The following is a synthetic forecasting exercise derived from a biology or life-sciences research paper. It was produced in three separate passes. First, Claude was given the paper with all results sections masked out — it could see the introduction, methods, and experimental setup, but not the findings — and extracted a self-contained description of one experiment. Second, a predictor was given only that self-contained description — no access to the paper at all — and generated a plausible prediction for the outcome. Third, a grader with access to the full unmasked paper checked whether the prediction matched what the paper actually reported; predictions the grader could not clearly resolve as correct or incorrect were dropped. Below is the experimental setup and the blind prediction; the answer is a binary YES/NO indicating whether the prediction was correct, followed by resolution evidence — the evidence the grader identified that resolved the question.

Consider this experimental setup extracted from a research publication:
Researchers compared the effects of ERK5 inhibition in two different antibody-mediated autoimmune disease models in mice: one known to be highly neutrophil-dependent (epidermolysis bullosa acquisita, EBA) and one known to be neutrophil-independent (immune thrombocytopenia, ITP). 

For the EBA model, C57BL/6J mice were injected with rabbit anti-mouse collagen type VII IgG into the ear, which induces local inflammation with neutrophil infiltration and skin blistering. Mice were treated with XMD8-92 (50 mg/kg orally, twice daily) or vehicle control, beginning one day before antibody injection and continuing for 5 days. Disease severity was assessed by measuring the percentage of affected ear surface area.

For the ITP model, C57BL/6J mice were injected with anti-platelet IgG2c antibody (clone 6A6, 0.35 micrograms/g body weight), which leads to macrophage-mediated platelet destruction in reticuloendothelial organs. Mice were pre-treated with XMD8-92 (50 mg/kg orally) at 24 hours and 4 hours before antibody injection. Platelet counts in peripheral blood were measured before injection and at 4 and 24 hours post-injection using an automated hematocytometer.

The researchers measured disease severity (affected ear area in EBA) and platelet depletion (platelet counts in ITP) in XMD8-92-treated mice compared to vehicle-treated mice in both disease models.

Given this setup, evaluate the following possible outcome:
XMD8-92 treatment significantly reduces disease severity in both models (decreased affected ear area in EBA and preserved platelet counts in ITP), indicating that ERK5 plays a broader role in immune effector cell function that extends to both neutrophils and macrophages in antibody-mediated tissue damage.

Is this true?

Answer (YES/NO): NO